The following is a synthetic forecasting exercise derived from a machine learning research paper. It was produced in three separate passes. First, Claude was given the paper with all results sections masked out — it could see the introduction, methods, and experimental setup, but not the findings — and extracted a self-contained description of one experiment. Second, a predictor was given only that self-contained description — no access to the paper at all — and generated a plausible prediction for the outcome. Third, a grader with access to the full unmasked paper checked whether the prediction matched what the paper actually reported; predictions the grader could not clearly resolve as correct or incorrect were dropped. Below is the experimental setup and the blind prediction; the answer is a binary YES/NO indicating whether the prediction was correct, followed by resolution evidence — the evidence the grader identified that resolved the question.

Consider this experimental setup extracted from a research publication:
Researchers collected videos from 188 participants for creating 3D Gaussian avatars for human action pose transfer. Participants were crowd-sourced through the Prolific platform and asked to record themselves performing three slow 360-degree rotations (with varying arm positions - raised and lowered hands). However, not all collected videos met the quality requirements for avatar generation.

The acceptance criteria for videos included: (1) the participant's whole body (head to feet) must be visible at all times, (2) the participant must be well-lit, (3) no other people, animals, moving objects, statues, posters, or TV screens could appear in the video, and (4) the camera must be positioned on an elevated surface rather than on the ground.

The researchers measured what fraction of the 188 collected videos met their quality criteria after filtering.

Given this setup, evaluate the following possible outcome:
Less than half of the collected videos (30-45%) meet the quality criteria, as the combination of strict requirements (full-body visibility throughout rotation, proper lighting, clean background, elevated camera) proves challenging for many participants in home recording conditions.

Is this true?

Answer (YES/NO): NO